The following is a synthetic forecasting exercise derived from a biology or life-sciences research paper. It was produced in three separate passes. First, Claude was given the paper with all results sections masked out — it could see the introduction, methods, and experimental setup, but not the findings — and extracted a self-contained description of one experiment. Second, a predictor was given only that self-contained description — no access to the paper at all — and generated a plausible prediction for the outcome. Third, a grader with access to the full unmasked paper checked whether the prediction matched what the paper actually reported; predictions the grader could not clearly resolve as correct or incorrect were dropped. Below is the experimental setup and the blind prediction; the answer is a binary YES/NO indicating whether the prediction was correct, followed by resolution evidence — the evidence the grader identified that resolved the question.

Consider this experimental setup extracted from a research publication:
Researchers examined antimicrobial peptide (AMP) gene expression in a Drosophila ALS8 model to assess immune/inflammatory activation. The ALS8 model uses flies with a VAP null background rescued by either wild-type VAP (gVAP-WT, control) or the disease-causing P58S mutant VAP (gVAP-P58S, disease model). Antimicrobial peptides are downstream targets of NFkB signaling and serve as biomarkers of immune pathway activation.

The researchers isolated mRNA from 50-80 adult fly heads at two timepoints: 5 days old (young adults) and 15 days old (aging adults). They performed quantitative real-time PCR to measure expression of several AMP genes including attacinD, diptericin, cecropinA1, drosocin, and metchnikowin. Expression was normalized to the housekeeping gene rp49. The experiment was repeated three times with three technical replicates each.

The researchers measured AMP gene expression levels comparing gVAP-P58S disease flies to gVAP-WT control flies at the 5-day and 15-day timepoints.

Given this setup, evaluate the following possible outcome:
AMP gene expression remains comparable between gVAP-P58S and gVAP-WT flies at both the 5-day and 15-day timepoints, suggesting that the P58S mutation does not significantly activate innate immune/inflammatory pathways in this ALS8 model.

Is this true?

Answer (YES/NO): NO